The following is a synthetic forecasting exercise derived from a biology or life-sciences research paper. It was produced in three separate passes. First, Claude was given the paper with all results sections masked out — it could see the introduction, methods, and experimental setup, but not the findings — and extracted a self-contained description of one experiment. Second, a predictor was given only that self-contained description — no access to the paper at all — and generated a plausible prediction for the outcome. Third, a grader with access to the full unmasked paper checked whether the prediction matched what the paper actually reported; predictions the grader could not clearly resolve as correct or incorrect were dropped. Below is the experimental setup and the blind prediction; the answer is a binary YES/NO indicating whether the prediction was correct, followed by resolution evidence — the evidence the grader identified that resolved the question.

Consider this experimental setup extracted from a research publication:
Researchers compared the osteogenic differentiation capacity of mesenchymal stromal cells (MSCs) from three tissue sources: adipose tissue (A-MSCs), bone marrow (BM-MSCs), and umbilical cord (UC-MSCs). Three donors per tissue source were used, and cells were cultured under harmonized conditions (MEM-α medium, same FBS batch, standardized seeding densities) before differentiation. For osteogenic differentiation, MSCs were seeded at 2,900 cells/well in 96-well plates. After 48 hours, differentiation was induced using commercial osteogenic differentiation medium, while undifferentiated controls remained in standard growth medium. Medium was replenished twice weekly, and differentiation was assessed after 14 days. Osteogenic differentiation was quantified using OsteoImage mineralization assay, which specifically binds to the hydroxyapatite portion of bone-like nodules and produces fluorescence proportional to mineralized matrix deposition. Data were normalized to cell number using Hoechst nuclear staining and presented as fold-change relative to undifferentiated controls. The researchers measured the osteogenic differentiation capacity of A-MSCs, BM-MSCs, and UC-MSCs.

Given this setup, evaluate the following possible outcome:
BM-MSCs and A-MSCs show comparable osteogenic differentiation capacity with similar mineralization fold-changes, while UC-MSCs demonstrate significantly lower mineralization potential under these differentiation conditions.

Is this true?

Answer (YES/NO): NO